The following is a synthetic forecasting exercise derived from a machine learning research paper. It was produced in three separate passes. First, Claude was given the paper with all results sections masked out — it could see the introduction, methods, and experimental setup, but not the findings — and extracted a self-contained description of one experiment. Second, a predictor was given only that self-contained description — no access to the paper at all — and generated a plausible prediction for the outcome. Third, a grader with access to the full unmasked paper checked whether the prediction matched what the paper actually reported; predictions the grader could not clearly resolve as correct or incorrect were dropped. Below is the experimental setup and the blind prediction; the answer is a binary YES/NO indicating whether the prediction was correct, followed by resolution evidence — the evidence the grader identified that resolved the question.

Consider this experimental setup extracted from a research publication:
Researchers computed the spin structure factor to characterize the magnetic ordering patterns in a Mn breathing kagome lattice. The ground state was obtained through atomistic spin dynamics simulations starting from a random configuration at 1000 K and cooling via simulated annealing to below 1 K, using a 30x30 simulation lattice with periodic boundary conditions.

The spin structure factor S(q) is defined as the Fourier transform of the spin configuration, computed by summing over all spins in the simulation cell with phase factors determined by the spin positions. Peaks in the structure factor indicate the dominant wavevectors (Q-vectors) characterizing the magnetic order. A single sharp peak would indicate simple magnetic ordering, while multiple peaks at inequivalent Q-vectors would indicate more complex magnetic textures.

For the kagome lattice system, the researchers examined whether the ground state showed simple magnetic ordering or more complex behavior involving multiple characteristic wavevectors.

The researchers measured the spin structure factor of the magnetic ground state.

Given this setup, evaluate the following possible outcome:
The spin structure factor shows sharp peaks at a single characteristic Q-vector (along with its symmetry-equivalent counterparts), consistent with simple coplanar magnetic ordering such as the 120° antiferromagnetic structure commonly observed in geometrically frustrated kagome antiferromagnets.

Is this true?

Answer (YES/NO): NO